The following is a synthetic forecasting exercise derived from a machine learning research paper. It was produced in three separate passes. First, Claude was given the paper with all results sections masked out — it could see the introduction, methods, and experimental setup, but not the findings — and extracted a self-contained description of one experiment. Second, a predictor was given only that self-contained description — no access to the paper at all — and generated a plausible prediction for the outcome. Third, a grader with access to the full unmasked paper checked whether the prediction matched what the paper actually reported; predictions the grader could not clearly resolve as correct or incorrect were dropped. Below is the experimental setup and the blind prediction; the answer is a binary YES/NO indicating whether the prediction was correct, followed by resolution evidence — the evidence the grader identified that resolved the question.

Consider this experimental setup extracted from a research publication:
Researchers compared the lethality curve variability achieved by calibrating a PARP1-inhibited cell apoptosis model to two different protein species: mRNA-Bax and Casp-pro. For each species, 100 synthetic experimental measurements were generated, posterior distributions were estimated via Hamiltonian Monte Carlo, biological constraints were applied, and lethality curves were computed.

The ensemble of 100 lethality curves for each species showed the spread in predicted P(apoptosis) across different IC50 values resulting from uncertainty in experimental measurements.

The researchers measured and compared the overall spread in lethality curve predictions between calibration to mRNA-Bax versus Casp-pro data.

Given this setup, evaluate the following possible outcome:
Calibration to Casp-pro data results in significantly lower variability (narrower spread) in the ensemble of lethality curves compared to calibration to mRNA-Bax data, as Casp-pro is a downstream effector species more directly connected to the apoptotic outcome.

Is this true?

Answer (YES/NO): NO